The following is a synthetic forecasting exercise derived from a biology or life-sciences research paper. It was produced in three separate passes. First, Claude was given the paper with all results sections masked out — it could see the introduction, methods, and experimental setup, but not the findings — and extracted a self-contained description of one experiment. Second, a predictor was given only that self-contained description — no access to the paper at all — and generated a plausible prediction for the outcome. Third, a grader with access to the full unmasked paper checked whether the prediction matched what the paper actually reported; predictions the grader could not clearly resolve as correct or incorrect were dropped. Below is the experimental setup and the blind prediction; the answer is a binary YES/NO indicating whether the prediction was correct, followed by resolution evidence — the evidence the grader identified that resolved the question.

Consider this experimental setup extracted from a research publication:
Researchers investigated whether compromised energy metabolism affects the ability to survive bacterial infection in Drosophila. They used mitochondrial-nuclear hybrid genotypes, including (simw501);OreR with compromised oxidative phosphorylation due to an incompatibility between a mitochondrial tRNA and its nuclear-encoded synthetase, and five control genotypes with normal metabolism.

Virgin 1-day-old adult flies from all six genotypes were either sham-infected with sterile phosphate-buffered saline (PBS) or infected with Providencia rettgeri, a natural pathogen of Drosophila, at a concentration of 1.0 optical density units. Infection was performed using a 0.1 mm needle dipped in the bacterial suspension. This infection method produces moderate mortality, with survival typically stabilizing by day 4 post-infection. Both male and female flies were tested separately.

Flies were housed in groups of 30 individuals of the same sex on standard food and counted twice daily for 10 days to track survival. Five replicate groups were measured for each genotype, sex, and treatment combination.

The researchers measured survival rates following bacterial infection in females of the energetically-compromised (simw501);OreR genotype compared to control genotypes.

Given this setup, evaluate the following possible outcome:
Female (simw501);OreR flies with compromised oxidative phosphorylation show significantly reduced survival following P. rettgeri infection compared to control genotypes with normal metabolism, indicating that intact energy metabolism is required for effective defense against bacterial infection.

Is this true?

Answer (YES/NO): NO